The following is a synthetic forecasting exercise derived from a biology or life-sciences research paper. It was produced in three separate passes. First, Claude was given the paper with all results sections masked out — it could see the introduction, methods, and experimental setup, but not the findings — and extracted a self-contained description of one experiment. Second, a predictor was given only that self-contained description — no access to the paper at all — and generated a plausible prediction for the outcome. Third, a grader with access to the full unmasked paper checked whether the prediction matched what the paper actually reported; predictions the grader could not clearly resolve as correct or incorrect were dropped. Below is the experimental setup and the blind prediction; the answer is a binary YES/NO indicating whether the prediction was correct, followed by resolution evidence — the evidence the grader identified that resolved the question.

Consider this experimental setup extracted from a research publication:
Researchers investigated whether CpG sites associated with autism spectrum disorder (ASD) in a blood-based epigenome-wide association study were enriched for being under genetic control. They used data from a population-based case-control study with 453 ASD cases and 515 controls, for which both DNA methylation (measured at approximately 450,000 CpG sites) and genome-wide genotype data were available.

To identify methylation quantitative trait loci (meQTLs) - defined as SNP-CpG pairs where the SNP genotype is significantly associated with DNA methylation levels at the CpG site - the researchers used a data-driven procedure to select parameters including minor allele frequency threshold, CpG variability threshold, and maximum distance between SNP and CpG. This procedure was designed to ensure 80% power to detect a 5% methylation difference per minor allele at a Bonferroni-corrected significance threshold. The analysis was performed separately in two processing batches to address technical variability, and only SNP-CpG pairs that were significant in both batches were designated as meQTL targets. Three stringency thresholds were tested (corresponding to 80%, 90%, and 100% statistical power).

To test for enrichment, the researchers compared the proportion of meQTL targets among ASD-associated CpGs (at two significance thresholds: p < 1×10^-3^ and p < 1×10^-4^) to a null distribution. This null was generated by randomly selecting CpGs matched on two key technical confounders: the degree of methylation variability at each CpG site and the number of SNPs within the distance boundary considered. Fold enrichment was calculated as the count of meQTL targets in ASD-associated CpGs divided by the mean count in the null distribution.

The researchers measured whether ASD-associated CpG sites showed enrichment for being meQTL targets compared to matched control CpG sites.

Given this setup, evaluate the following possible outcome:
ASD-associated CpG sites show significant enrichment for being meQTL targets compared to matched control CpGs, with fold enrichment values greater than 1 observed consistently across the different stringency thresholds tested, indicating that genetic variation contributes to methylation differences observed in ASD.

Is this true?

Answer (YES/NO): YES